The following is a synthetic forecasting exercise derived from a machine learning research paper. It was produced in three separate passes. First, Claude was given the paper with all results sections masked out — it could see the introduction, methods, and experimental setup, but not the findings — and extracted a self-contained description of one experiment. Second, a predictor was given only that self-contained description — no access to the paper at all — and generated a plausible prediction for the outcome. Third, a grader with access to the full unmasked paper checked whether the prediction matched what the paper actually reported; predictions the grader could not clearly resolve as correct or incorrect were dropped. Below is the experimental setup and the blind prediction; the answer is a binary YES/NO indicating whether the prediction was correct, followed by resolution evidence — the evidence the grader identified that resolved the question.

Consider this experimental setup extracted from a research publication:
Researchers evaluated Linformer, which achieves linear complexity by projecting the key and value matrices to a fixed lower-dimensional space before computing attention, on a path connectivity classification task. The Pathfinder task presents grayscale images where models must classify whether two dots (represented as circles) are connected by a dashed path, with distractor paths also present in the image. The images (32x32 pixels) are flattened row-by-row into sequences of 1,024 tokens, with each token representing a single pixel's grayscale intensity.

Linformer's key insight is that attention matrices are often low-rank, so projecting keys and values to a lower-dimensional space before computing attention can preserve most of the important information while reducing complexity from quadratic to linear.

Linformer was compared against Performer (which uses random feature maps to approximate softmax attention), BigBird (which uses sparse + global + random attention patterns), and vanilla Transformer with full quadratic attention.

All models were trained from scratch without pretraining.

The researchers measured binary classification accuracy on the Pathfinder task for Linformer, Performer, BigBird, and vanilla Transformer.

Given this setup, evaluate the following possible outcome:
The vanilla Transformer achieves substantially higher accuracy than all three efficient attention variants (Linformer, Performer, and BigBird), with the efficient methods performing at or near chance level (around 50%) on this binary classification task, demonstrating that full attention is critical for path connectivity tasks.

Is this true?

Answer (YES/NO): NO